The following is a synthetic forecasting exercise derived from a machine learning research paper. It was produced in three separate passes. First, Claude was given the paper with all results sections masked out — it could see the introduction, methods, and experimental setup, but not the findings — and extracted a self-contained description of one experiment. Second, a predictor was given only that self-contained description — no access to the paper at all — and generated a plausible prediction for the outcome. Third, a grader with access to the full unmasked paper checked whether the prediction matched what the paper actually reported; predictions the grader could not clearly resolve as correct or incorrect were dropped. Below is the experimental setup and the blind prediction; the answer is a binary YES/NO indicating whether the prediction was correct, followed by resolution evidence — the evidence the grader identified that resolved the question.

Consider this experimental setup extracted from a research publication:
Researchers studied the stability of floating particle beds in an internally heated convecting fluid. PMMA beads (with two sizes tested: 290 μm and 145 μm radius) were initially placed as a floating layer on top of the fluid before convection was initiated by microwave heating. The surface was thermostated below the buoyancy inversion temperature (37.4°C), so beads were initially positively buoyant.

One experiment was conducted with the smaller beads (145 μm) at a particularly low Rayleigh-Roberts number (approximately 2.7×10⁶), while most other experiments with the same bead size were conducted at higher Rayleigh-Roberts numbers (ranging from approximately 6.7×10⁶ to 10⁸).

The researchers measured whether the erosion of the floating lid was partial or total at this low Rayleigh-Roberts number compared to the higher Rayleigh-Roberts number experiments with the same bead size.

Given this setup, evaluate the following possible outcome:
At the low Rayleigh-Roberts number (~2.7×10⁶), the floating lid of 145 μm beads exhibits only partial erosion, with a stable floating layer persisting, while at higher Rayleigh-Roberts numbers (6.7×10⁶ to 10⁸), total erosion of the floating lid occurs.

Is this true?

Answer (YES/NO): YES